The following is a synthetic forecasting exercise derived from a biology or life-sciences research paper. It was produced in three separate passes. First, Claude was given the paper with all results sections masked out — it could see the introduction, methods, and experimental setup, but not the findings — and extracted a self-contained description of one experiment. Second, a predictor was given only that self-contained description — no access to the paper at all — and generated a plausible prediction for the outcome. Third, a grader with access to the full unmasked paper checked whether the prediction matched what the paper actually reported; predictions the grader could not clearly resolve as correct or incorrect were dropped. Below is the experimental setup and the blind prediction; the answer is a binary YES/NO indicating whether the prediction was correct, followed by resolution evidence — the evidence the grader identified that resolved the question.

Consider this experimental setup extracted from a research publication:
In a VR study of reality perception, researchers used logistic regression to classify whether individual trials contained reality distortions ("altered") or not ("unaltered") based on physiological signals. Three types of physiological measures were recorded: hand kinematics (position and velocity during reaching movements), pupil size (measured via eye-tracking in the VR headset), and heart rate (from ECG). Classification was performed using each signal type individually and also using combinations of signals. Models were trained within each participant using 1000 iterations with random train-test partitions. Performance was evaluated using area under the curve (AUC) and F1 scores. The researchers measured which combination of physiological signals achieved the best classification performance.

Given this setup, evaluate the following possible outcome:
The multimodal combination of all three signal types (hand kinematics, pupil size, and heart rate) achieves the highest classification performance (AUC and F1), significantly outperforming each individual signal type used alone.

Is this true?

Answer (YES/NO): NO